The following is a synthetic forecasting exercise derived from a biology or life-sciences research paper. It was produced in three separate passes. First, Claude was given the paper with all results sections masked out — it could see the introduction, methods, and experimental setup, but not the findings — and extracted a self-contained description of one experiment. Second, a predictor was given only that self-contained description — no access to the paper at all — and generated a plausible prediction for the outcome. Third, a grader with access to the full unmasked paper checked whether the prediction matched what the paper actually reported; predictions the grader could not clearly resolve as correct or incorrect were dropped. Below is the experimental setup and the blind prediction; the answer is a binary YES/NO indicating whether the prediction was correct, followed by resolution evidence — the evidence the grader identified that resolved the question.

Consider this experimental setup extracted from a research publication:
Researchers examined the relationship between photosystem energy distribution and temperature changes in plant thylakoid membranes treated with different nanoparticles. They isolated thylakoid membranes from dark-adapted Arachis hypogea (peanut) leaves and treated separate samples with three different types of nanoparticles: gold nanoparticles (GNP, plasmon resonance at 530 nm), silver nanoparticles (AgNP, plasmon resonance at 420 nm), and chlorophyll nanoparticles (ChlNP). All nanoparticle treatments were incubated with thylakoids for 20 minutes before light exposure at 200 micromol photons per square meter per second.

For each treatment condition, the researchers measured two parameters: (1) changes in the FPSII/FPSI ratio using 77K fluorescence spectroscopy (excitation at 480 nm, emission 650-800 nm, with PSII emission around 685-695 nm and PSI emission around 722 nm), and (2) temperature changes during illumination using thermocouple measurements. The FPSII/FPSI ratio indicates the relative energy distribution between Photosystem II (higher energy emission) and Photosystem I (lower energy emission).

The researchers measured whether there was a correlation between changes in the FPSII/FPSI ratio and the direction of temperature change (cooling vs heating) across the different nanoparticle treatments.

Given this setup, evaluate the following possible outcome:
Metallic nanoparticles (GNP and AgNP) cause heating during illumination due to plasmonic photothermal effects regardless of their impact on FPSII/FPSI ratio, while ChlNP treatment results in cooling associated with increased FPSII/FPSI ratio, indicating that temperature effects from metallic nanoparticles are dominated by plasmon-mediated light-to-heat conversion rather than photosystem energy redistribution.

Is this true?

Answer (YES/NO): NO